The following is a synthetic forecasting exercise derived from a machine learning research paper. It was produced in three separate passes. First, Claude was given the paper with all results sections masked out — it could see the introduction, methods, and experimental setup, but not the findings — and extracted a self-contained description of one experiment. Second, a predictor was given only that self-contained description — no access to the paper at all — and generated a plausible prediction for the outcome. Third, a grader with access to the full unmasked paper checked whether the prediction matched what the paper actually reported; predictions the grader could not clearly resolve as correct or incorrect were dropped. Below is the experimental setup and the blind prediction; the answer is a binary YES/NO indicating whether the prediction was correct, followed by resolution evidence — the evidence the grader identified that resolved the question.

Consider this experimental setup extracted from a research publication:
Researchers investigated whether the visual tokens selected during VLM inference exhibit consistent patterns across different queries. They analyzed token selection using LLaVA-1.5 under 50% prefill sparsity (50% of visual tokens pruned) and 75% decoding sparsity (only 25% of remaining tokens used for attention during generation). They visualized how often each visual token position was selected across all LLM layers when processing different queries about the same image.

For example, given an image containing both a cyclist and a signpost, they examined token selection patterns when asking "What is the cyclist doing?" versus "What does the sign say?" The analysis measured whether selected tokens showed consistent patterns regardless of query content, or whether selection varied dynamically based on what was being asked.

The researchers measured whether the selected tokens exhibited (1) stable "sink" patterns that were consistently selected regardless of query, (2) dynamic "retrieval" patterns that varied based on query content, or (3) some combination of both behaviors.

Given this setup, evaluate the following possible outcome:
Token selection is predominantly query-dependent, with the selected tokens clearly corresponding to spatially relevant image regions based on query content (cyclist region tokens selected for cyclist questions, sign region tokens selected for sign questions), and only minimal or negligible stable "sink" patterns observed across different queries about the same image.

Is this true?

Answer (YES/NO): NO